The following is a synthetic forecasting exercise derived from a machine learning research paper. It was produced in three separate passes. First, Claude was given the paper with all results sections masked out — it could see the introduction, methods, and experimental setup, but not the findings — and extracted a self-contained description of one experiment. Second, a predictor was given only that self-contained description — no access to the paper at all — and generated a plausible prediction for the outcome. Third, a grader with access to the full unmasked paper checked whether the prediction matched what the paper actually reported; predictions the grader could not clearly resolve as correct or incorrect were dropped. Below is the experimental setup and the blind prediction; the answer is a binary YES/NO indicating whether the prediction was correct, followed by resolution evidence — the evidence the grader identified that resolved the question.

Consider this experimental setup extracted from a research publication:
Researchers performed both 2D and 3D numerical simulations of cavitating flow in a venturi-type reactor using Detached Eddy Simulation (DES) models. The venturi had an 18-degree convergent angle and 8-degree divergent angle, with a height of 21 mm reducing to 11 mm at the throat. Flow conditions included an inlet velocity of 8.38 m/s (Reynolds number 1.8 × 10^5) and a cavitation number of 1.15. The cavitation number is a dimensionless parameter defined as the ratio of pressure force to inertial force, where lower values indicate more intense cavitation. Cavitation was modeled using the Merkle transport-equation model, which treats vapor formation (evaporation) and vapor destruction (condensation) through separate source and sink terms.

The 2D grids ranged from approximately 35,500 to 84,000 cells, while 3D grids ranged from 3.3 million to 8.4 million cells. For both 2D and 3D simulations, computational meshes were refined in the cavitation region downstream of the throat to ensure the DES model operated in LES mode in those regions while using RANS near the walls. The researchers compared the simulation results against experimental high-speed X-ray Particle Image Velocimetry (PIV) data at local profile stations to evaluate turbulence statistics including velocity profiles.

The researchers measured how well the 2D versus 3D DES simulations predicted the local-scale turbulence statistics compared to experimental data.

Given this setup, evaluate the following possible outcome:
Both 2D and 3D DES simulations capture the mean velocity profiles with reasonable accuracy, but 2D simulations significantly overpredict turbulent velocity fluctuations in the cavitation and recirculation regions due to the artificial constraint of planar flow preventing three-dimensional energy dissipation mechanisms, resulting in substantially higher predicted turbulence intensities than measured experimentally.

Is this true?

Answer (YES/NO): NO